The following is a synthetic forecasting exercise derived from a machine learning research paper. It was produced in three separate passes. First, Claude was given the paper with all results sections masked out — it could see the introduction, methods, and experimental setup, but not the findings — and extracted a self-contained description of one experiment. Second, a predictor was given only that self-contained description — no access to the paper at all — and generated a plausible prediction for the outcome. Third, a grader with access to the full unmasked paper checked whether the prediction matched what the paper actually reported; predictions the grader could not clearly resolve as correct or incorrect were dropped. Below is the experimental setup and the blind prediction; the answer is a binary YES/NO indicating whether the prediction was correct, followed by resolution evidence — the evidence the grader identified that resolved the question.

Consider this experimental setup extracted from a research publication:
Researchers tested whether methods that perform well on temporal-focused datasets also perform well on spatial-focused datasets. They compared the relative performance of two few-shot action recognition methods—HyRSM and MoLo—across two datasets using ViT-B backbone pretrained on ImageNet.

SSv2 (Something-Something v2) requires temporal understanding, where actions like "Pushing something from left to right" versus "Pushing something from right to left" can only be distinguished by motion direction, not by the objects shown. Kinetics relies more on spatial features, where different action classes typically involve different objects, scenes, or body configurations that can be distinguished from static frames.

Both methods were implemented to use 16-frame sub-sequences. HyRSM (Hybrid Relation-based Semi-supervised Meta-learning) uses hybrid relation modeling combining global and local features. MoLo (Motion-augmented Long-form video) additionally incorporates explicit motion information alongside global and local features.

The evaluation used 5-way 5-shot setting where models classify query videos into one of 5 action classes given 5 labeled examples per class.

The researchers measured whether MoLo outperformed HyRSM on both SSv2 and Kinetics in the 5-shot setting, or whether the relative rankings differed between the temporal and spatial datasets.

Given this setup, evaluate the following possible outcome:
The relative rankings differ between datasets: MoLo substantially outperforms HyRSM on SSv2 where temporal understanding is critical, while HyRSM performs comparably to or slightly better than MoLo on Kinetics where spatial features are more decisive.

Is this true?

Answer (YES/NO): NO